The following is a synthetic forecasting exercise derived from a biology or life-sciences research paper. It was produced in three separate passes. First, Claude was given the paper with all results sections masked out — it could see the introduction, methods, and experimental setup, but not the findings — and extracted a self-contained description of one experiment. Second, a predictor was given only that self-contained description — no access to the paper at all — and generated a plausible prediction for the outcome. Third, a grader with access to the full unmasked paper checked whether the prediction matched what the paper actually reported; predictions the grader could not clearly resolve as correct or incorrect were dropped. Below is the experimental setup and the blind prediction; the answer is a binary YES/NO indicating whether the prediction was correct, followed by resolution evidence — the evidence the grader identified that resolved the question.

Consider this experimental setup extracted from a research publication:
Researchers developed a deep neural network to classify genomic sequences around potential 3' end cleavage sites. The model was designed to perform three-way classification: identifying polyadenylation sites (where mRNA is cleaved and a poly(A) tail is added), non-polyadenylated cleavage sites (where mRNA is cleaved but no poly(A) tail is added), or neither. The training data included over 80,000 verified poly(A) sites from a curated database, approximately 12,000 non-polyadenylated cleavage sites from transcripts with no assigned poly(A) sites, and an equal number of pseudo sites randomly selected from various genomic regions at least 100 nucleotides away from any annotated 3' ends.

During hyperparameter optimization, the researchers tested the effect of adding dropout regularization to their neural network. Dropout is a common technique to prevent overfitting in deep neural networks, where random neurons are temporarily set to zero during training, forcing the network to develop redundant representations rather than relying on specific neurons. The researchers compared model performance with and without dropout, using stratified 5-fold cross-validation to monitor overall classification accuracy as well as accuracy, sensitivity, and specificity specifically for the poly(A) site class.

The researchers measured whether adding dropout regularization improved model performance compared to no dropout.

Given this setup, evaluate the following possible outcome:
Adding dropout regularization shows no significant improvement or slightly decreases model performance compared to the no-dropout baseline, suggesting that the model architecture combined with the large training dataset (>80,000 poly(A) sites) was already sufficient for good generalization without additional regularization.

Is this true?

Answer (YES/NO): YES